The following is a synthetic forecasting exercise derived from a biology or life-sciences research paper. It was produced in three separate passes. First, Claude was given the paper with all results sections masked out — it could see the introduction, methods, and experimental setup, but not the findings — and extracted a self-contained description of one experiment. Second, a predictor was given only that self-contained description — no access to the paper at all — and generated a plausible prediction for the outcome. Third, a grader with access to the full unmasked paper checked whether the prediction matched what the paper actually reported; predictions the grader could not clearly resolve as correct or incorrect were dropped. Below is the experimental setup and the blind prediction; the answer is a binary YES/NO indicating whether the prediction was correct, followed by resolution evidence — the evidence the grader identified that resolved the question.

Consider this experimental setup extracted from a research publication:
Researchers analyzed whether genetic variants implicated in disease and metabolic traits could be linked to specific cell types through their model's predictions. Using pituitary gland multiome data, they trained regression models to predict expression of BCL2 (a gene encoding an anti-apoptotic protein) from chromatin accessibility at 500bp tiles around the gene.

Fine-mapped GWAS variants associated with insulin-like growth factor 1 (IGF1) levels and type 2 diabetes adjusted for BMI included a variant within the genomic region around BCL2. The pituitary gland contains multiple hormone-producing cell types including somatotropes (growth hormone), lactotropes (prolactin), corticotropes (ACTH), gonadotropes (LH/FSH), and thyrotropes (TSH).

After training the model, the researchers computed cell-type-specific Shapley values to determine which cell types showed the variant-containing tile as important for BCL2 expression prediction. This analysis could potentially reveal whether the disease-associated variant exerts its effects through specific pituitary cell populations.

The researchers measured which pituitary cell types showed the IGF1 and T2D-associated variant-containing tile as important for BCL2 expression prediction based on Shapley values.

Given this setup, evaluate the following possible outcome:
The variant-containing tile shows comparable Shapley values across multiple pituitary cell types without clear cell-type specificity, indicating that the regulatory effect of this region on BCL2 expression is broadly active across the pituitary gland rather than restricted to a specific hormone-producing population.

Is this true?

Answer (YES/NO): NO